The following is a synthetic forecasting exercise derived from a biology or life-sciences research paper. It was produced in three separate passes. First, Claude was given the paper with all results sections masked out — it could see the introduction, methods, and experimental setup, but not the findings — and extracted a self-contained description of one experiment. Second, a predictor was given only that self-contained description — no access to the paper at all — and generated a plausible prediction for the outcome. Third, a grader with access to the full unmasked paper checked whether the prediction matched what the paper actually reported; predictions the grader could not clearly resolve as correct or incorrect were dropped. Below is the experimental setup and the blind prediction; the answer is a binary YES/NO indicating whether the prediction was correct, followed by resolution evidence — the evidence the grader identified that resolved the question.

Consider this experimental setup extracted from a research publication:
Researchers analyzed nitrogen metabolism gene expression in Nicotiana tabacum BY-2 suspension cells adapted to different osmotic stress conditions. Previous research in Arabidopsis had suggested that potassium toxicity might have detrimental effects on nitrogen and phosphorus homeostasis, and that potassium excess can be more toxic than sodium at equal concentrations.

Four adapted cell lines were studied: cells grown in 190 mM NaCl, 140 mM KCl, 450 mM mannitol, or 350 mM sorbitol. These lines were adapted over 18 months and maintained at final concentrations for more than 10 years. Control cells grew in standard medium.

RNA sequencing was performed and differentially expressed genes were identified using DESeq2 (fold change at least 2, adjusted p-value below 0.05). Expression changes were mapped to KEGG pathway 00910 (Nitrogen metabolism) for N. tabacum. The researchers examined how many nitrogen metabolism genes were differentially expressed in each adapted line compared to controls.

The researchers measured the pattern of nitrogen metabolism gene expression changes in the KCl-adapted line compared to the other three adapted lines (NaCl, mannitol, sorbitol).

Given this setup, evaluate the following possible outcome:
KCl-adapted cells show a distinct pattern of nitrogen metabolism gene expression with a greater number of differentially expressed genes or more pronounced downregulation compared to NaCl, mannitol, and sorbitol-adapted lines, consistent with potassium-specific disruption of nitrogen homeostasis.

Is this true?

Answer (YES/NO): NO